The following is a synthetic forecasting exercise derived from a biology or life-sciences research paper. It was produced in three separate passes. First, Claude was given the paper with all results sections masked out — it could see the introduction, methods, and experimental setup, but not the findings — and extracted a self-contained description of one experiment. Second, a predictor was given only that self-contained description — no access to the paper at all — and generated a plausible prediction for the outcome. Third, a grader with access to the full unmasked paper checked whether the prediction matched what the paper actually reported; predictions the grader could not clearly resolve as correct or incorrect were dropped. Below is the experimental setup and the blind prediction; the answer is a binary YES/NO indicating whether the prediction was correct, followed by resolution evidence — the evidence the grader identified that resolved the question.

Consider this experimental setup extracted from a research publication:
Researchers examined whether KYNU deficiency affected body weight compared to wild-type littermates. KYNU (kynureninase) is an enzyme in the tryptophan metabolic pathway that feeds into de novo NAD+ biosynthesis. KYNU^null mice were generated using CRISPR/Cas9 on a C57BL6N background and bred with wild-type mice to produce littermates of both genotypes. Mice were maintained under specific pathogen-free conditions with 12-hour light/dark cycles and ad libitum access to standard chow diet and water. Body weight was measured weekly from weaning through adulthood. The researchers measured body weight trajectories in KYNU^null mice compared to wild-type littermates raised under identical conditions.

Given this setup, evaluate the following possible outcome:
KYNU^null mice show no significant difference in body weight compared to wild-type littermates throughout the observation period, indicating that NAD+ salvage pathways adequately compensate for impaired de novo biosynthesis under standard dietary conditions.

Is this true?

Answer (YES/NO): YES